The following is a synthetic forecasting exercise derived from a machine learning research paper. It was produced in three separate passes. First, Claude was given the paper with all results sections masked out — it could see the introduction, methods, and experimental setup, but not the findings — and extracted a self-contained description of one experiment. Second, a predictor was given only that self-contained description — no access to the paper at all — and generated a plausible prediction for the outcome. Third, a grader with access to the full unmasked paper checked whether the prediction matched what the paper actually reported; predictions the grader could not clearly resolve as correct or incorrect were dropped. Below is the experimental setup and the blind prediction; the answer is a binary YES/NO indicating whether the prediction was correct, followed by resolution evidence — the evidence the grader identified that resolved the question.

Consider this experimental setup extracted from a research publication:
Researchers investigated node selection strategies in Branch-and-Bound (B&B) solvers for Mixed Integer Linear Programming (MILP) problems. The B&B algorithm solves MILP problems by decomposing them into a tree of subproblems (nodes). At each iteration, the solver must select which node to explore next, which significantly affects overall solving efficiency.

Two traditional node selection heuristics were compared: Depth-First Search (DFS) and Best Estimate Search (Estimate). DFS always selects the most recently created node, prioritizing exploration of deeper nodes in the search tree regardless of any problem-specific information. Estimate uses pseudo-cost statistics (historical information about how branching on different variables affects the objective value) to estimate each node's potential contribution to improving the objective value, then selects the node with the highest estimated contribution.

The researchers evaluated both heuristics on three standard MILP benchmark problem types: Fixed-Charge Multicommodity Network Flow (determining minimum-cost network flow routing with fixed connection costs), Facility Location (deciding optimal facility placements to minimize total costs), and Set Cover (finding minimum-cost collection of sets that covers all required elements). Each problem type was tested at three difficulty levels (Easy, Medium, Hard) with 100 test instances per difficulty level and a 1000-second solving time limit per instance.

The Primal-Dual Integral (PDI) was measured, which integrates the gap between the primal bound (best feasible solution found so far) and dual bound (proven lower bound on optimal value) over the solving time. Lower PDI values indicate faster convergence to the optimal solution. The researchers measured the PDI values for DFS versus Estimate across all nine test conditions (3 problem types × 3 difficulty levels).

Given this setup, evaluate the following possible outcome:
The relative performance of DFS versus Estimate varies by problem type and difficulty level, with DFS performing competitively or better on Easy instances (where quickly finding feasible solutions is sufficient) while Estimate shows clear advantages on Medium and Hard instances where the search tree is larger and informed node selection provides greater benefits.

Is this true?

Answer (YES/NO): NO